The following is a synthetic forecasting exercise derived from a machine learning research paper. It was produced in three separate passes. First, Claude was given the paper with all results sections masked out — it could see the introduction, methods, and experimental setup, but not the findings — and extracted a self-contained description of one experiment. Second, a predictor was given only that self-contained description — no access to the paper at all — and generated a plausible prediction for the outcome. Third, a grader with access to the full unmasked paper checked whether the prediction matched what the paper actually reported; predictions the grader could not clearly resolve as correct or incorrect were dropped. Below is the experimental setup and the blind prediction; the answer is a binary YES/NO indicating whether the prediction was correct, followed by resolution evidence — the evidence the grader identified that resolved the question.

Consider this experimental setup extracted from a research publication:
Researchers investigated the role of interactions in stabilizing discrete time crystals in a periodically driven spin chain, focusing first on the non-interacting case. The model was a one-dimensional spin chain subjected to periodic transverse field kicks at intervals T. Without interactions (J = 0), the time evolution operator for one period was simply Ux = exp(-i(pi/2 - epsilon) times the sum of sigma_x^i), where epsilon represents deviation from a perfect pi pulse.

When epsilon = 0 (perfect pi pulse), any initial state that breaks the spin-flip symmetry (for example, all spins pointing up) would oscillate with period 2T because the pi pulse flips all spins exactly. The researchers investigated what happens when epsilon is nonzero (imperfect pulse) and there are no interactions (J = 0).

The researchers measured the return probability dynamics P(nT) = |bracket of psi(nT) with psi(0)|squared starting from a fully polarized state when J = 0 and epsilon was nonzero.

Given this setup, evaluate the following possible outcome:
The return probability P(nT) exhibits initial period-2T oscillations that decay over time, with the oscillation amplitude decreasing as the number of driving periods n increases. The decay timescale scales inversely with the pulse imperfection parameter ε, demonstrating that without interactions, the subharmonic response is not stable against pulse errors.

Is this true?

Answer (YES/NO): NO